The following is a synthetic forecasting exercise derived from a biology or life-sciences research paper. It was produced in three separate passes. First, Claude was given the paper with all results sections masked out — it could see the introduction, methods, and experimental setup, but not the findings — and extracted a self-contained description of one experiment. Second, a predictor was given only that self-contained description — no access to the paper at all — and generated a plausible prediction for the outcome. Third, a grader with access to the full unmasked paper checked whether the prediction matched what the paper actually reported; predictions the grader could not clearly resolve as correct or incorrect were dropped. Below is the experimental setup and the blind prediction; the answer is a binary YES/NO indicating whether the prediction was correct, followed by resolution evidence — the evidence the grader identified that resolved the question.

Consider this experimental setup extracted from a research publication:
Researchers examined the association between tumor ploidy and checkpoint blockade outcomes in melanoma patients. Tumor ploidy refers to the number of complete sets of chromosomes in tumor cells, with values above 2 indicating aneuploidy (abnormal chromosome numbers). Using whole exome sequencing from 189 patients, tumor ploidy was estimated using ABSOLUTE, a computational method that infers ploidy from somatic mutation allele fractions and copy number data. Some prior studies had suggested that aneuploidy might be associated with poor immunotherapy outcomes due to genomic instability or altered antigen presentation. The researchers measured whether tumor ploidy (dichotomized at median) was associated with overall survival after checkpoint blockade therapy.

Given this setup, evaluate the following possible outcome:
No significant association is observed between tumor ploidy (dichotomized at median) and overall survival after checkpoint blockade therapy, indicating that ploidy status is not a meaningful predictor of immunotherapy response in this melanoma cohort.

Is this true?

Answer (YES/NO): YES